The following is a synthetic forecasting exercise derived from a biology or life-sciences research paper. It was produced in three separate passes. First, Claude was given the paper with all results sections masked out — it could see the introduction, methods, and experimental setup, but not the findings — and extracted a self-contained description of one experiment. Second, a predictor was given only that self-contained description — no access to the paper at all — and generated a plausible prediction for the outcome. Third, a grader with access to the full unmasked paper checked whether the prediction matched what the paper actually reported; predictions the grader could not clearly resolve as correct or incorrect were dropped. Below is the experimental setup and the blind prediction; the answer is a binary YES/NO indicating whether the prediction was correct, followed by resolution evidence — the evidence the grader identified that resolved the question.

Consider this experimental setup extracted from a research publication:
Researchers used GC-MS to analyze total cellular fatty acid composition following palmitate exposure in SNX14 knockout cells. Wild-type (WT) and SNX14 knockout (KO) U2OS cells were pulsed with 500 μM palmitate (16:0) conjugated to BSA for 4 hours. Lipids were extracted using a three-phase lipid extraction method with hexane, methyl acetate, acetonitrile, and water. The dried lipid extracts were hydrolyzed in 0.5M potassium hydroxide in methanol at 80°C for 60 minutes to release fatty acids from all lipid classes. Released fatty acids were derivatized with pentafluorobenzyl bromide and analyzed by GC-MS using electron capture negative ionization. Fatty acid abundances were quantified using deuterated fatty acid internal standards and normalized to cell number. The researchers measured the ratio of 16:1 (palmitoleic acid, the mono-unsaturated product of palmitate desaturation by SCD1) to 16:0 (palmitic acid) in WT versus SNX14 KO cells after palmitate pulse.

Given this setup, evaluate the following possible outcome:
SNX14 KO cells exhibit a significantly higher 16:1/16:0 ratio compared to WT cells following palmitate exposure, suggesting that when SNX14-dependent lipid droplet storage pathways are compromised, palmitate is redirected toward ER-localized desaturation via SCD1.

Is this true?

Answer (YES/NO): NO